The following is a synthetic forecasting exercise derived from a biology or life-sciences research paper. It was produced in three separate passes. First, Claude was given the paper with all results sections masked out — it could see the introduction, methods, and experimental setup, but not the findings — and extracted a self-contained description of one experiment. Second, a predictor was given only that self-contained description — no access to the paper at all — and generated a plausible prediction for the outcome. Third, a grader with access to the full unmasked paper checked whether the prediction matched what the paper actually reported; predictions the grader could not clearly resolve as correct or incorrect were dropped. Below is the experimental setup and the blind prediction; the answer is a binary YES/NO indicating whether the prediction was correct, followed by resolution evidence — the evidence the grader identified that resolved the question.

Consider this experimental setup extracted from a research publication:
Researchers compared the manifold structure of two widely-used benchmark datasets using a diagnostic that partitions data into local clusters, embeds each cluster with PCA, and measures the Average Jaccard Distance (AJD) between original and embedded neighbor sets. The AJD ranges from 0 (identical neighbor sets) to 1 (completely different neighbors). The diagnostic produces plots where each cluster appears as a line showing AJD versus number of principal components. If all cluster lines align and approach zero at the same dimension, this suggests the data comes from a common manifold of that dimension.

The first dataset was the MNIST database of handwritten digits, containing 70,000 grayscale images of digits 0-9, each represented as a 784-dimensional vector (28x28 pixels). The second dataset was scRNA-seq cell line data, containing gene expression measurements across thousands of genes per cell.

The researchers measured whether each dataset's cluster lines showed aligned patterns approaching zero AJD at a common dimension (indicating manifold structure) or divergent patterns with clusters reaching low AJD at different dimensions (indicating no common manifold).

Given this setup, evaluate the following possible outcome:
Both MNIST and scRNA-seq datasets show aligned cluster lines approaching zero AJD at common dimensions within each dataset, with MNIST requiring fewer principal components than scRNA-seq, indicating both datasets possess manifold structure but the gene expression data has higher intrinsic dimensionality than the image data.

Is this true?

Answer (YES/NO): NO